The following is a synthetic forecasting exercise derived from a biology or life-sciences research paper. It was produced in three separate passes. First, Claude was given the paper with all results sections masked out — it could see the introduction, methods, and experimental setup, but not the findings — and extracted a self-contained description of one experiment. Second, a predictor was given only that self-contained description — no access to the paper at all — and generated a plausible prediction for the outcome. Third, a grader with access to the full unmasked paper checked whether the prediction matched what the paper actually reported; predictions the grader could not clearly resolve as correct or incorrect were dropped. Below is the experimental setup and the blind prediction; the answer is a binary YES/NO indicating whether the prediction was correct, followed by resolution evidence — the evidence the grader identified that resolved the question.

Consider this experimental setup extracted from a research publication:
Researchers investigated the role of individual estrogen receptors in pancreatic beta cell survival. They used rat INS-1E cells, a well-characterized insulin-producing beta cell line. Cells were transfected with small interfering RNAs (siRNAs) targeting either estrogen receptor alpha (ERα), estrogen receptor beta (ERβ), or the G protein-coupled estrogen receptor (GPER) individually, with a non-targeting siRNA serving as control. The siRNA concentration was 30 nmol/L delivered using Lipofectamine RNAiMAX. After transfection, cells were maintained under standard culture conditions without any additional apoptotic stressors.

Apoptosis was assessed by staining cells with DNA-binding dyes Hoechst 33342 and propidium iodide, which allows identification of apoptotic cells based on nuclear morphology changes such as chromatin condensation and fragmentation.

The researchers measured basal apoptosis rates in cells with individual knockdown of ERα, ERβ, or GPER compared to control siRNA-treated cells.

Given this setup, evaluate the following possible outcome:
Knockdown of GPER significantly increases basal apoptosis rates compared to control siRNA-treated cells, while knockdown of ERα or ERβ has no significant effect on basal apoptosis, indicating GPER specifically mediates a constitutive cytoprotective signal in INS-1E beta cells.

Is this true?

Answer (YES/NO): NO